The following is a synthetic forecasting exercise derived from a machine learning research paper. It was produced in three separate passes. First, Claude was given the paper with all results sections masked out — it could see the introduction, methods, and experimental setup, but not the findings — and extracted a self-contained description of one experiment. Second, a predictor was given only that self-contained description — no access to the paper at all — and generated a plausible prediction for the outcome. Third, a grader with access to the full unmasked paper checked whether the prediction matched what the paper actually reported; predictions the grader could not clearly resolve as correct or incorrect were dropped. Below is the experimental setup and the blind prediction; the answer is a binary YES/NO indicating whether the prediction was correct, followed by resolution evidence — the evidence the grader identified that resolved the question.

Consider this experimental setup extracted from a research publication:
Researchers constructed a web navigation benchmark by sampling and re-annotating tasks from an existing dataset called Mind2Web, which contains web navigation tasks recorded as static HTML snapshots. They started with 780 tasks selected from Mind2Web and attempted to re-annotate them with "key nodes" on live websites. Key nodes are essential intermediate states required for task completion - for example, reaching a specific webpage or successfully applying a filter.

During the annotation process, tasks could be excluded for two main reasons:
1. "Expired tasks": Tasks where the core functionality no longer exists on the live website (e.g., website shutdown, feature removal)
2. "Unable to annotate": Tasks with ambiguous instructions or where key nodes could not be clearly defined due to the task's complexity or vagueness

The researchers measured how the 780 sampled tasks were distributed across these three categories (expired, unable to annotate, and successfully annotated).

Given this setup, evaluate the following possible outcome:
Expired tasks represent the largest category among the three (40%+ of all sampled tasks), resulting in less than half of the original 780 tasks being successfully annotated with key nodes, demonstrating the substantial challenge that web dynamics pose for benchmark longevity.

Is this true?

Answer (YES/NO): NO